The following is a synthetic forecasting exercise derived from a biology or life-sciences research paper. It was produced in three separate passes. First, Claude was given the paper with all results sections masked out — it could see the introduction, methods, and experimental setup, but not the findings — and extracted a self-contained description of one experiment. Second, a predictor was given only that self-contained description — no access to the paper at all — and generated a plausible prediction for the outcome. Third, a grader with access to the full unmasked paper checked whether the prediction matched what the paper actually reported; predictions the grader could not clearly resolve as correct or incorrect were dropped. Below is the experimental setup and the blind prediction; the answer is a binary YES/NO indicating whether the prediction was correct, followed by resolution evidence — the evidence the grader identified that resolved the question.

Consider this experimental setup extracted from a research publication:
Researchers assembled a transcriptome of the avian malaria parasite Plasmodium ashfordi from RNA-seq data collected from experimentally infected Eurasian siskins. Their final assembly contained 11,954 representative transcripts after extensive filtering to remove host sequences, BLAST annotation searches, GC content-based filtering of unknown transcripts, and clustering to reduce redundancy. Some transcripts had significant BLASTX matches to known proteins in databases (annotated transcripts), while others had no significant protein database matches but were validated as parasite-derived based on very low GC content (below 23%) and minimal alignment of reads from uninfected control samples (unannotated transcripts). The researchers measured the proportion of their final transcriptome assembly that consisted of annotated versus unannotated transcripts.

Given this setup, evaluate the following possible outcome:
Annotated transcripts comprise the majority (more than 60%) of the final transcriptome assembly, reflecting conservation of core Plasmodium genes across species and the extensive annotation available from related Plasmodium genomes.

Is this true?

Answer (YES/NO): YES